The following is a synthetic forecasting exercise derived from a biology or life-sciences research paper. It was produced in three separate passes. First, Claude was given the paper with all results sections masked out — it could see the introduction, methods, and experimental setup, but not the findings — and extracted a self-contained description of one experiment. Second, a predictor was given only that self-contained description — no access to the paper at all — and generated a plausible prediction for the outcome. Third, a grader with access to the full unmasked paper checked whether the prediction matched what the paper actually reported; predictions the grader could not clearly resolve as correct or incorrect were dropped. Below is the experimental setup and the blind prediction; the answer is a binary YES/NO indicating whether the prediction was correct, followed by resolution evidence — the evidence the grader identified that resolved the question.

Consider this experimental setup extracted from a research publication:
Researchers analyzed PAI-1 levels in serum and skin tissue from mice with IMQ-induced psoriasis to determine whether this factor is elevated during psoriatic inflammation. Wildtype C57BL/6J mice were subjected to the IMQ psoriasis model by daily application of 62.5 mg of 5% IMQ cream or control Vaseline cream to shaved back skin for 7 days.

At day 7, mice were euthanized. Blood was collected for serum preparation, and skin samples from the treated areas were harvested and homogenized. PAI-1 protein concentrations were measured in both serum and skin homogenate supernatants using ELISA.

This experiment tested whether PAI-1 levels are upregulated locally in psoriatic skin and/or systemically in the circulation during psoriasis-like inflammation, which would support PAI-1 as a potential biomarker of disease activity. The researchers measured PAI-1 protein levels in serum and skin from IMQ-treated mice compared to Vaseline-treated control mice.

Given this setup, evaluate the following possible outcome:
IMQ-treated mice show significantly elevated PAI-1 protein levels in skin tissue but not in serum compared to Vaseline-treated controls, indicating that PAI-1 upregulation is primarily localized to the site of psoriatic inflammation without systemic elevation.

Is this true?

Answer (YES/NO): NO